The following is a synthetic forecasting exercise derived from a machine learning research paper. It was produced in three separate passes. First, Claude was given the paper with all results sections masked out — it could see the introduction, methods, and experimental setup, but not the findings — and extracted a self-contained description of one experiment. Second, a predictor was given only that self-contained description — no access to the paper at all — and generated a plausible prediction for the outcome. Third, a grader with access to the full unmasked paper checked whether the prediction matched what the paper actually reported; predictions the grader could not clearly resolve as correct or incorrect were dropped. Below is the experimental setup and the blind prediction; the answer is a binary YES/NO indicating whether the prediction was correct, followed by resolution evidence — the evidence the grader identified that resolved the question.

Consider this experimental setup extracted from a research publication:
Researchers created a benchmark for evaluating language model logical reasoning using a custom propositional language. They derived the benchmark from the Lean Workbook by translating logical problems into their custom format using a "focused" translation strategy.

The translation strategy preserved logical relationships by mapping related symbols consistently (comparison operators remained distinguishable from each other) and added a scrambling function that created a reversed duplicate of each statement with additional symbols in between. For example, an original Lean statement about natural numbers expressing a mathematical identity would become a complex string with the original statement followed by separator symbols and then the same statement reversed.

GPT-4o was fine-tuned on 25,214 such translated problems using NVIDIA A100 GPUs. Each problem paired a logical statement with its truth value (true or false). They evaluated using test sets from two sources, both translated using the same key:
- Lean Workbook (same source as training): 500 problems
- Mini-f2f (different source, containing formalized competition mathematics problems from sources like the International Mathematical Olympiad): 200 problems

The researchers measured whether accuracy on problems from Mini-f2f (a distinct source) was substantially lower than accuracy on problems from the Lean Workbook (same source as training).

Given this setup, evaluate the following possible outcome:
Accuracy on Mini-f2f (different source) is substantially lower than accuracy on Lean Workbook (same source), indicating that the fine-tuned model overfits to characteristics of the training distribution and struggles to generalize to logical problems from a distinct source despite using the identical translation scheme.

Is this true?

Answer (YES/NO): NO